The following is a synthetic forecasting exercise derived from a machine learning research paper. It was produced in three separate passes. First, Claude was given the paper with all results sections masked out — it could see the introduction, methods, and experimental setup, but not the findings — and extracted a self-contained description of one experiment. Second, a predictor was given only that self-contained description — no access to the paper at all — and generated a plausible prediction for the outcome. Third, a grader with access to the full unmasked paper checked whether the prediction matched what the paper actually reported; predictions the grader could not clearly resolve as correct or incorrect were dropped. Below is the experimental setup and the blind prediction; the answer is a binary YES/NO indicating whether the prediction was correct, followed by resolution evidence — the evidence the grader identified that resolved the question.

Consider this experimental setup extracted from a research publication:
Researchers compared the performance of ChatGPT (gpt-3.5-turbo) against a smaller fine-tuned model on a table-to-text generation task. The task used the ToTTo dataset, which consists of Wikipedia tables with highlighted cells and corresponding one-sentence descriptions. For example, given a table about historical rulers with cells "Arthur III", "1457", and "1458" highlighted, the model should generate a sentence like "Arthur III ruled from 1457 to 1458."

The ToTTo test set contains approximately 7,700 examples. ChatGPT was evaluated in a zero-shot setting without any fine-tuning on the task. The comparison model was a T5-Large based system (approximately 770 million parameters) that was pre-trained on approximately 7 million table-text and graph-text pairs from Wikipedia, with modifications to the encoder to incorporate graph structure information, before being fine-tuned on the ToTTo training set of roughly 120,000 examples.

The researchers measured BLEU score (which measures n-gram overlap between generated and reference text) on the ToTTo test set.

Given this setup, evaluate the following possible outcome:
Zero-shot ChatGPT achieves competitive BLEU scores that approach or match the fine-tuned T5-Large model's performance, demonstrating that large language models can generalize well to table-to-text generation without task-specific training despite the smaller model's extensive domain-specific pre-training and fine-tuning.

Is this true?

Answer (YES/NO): NO